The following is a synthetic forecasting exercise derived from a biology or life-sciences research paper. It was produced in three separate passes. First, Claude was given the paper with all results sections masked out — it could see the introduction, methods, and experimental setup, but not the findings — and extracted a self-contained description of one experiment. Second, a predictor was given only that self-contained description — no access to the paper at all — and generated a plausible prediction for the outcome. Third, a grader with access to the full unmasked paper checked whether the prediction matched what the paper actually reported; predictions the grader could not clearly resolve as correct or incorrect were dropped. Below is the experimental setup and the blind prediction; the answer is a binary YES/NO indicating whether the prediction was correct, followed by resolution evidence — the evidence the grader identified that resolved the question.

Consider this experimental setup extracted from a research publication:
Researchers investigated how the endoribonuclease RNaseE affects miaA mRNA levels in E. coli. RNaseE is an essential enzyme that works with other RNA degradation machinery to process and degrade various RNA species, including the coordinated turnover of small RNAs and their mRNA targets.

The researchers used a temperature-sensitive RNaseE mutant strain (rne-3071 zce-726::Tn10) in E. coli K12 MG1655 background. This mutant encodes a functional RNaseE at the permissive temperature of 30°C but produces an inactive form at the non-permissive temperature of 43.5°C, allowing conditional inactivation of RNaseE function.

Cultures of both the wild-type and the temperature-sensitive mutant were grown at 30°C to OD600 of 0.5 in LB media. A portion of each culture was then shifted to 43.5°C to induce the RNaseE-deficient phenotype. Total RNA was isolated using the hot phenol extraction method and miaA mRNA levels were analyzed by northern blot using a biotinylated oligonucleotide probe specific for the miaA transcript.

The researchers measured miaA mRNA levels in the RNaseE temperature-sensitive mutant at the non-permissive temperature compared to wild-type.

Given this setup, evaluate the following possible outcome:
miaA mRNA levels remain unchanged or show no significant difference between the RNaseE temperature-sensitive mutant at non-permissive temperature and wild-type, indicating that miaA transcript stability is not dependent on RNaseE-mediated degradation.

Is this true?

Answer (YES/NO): NO